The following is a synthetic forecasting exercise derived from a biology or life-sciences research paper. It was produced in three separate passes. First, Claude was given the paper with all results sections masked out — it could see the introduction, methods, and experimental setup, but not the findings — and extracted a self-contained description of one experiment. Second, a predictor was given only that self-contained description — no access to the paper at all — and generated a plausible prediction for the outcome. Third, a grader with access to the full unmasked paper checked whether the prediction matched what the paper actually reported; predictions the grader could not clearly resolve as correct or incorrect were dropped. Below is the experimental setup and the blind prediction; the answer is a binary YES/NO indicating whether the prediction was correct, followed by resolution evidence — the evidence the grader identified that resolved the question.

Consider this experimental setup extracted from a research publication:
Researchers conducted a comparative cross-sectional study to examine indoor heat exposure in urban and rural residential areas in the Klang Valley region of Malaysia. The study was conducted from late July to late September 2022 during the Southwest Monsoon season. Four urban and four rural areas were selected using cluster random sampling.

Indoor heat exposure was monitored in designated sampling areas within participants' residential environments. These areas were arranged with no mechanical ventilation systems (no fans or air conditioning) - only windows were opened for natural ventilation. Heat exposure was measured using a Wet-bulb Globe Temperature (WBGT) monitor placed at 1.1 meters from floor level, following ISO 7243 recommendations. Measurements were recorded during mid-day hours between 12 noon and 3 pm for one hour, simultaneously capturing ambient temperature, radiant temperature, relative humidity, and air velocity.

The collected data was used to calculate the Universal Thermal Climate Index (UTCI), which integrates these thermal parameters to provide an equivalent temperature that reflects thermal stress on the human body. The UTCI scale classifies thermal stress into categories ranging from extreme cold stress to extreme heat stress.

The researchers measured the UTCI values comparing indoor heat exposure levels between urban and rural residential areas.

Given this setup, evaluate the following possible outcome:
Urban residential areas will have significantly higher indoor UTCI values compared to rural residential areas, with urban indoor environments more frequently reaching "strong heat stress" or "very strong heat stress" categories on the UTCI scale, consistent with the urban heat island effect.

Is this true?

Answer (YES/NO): YES